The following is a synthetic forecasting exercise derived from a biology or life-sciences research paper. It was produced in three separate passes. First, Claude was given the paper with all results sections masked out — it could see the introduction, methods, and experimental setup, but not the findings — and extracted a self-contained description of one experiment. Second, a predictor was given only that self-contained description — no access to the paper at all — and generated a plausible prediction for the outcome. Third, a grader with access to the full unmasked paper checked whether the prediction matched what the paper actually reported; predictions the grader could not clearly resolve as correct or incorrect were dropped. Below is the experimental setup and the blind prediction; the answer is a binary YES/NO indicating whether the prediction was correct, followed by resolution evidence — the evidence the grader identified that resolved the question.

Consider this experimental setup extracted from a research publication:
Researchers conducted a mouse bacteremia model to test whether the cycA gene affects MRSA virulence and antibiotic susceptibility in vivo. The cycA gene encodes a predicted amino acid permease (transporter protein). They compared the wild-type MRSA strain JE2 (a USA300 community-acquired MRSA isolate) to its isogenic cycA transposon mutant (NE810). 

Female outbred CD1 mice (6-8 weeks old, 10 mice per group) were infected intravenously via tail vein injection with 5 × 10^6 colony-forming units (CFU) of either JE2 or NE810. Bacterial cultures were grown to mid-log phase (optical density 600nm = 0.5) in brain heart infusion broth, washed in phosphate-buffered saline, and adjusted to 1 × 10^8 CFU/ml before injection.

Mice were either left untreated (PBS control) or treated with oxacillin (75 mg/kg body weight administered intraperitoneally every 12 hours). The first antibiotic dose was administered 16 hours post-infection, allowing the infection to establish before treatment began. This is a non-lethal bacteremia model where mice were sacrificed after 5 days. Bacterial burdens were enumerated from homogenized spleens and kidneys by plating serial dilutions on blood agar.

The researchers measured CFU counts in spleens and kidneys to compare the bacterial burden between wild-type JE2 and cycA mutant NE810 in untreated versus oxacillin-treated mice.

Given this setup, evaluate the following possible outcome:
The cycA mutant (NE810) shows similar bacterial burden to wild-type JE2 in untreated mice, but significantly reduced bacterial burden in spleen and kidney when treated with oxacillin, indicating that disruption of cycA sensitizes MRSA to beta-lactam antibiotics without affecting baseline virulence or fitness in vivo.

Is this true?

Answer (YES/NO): NO